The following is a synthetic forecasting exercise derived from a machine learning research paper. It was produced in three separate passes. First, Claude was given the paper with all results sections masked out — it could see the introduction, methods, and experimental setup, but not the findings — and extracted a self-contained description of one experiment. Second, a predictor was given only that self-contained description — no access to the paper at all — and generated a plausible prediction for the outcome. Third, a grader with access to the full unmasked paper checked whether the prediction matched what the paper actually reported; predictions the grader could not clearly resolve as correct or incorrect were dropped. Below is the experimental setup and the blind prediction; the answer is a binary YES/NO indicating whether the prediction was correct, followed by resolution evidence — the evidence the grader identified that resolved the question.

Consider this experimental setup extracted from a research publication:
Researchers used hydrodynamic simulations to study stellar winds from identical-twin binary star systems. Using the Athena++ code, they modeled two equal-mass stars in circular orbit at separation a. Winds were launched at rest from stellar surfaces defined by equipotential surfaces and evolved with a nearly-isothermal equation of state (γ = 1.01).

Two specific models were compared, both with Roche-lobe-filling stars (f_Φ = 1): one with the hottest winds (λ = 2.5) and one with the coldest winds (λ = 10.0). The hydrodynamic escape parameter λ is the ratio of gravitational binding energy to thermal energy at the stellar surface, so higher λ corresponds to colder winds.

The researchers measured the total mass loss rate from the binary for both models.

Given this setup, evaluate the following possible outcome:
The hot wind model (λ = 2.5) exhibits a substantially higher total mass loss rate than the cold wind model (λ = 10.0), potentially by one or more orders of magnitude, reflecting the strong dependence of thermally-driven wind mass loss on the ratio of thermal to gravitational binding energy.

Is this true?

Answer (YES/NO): YES